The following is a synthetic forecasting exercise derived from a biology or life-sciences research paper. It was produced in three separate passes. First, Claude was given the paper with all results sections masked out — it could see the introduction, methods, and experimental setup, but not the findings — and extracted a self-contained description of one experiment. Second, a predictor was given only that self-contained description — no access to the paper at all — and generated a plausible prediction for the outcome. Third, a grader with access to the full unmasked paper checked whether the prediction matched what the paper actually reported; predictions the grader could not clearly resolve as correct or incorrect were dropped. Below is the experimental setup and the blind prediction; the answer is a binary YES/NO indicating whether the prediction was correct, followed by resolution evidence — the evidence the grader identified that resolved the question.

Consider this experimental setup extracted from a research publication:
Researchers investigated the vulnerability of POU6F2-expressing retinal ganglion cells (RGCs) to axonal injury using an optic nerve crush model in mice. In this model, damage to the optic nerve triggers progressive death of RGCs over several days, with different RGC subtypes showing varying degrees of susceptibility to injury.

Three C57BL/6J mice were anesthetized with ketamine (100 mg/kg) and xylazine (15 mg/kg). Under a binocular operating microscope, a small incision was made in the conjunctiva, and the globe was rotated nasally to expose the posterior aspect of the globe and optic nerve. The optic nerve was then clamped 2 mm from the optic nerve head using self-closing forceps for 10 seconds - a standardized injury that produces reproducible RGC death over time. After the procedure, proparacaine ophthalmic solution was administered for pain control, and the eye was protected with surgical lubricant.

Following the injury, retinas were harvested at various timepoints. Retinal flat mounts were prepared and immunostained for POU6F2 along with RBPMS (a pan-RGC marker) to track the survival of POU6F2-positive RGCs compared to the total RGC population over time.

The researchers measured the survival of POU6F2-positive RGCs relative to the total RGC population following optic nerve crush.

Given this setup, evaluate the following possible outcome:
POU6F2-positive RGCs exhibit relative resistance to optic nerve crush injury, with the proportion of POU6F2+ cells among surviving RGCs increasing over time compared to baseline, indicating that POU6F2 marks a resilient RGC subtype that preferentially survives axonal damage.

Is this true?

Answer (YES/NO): NO